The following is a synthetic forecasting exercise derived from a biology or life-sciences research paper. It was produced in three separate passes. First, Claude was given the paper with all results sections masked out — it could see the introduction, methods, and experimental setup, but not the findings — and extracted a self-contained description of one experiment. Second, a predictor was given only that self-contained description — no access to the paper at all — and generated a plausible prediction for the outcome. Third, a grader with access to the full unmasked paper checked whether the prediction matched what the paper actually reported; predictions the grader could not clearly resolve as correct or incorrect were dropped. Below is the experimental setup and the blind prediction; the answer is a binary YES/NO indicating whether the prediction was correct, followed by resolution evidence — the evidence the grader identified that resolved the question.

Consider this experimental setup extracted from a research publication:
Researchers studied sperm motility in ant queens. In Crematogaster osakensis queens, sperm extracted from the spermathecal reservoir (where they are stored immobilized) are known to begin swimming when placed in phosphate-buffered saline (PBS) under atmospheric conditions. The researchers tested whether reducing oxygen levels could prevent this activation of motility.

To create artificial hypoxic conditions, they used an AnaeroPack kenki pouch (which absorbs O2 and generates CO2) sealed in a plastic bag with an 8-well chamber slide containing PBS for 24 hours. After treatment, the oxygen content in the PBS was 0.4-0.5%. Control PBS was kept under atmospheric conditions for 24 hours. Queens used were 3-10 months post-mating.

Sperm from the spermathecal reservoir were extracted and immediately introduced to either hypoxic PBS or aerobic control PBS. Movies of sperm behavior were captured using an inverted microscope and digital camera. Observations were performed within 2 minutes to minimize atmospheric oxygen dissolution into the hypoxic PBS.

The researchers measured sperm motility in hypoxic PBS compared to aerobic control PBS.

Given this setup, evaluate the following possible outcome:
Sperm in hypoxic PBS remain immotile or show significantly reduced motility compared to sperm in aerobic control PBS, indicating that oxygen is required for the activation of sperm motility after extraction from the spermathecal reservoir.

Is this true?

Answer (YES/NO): YES